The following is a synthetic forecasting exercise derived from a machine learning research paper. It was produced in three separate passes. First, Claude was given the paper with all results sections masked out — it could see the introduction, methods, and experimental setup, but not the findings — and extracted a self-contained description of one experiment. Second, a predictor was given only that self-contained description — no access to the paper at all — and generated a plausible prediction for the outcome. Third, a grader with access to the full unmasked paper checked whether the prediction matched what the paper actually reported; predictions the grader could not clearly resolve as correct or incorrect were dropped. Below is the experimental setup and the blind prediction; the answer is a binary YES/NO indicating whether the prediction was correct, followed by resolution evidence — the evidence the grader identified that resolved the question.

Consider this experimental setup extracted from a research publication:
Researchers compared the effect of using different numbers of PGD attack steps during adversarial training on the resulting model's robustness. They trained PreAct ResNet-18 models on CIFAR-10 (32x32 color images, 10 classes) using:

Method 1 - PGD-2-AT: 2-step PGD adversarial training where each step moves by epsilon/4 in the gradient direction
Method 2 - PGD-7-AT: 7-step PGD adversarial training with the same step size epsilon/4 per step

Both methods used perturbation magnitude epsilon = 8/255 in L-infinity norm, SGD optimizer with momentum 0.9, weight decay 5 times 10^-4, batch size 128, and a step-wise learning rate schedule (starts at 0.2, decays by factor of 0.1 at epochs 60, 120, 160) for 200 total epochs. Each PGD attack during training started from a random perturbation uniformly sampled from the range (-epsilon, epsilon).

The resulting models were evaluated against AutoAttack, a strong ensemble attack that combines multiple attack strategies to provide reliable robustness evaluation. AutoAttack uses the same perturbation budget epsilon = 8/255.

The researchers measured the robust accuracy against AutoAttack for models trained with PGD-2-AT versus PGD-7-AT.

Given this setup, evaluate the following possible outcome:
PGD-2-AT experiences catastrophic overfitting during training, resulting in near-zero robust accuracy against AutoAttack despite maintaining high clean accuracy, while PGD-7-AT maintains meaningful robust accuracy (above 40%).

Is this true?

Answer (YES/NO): NO